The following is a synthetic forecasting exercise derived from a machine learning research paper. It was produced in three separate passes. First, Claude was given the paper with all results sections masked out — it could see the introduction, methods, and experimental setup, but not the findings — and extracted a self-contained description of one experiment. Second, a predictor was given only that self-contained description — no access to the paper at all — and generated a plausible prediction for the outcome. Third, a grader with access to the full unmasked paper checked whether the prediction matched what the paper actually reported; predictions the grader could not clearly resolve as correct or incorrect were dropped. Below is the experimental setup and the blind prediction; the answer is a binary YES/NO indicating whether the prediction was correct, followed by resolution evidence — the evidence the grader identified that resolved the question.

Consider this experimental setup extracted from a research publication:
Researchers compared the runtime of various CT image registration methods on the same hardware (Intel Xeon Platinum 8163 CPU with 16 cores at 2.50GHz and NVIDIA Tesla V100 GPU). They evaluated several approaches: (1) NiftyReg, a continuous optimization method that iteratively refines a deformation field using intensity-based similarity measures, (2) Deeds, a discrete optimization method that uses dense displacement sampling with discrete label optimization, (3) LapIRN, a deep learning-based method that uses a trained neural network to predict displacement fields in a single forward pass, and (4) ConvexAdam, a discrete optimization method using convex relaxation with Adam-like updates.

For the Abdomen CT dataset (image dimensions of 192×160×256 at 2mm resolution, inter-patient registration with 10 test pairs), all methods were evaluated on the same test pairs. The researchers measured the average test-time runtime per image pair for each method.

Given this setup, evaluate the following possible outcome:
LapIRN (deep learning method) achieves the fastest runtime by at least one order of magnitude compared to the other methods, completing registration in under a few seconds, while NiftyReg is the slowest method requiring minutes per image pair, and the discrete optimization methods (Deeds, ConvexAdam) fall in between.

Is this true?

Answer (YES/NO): YES